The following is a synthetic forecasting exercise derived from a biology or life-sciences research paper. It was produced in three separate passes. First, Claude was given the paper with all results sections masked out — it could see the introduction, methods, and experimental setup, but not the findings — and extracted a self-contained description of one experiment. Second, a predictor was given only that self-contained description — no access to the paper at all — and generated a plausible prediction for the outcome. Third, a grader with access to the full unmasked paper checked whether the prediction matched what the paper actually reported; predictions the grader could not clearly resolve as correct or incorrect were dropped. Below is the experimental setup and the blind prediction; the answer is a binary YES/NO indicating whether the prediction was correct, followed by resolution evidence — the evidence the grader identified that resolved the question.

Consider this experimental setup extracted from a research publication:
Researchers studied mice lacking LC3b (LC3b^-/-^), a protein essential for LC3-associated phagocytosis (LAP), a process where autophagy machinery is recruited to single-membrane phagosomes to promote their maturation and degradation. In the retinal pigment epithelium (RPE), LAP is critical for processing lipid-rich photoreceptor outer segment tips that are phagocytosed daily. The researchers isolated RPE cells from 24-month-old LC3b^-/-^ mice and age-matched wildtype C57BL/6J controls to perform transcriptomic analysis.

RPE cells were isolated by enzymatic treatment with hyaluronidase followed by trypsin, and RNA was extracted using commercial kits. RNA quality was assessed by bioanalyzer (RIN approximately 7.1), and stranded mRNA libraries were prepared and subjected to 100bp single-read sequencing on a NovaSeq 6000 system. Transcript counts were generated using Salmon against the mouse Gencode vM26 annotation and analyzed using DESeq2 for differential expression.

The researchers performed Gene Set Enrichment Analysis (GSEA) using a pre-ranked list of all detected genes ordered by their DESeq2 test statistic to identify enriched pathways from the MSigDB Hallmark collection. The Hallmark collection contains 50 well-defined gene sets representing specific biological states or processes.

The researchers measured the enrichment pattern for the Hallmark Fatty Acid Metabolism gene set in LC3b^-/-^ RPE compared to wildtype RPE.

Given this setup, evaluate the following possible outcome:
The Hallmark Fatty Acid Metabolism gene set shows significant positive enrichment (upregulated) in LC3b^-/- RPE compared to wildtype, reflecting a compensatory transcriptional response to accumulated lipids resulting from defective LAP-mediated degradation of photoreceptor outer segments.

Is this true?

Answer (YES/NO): NO